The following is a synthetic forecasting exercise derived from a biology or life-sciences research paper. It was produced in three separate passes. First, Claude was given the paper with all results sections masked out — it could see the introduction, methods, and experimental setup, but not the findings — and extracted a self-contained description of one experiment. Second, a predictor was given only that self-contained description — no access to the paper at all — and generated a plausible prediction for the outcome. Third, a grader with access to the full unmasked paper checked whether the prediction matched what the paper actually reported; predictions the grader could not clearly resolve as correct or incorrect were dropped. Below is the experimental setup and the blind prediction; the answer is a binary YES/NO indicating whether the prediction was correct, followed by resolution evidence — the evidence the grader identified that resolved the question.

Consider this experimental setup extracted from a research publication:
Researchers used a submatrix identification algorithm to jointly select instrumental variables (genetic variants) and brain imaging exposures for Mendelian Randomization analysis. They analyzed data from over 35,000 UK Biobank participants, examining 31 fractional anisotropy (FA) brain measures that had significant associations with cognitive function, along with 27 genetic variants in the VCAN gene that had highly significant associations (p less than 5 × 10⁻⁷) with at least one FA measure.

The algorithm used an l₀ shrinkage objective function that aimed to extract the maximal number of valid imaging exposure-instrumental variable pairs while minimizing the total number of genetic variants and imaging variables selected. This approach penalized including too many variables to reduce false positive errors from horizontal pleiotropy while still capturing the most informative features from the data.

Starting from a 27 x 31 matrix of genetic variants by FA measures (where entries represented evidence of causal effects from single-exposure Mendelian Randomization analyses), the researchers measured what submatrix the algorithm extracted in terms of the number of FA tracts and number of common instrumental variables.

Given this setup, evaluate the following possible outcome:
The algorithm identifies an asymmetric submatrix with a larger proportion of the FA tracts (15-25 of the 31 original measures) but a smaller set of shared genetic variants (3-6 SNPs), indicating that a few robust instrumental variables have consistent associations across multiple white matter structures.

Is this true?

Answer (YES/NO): YES